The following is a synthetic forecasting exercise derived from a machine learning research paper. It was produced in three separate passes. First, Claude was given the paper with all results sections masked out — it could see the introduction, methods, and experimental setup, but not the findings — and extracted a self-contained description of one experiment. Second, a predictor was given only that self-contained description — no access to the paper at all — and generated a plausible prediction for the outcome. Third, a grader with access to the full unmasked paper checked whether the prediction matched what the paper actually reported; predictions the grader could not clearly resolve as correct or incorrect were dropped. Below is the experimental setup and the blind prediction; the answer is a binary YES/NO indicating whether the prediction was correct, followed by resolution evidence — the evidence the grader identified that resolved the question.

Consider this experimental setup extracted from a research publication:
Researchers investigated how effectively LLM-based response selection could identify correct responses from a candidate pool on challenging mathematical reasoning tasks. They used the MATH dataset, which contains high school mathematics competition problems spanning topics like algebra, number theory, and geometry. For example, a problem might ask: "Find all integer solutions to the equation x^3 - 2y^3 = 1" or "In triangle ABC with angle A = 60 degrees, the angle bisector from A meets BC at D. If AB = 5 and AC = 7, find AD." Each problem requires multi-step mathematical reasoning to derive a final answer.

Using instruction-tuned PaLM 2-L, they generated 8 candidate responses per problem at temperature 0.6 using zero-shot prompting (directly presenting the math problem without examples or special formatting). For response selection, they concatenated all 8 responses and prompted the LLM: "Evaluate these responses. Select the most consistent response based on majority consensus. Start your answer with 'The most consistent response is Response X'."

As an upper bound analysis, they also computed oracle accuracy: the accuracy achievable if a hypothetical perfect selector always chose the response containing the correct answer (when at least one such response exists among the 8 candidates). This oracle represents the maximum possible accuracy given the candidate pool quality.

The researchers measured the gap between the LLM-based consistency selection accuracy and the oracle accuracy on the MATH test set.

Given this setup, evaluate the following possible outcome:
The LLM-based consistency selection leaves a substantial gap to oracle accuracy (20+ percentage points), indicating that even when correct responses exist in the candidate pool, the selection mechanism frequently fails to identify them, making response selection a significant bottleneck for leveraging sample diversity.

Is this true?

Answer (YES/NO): NO